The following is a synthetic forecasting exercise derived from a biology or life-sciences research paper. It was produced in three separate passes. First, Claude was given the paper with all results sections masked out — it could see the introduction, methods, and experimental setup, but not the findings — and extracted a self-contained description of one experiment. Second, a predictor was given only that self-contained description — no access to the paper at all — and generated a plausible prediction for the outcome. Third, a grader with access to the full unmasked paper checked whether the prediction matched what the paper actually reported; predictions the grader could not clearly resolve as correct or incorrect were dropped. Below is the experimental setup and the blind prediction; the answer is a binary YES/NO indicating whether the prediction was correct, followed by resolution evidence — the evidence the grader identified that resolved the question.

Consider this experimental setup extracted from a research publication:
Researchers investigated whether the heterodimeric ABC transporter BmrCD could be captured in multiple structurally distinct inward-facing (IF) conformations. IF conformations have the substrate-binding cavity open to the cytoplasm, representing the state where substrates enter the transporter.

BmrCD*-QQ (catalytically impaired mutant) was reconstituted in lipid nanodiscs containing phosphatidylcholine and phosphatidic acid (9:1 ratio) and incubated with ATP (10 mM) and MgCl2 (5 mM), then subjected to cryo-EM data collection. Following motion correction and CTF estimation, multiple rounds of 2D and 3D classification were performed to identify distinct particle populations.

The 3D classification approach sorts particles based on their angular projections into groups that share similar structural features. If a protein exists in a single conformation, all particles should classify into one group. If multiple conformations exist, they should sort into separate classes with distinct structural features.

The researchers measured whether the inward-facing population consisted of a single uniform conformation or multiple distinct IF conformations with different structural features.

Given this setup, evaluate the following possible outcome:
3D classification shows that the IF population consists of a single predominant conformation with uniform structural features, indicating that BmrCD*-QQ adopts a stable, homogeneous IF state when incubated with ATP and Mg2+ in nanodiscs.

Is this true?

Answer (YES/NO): YES